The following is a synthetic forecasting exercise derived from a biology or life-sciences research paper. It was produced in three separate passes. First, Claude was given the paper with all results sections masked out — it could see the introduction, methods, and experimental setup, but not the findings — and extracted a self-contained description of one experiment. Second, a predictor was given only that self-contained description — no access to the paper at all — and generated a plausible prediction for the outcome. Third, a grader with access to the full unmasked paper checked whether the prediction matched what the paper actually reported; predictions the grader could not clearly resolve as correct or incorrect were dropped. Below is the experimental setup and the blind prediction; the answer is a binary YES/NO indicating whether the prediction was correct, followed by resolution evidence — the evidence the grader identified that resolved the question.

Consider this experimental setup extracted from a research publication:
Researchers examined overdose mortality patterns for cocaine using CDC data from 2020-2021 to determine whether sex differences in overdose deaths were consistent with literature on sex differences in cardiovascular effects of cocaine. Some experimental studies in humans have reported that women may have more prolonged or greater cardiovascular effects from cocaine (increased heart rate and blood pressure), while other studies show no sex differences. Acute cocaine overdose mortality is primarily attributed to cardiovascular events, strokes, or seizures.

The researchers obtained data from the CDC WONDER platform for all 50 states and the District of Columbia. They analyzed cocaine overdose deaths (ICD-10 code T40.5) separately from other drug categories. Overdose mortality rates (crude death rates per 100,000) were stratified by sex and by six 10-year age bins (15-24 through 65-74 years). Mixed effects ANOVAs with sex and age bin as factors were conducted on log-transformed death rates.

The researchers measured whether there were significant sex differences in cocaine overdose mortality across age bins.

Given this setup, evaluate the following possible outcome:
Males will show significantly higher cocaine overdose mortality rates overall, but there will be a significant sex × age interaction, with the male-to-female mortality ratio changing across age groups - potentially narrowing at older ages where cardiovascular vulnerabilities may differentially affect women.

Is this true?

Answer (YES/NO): YES